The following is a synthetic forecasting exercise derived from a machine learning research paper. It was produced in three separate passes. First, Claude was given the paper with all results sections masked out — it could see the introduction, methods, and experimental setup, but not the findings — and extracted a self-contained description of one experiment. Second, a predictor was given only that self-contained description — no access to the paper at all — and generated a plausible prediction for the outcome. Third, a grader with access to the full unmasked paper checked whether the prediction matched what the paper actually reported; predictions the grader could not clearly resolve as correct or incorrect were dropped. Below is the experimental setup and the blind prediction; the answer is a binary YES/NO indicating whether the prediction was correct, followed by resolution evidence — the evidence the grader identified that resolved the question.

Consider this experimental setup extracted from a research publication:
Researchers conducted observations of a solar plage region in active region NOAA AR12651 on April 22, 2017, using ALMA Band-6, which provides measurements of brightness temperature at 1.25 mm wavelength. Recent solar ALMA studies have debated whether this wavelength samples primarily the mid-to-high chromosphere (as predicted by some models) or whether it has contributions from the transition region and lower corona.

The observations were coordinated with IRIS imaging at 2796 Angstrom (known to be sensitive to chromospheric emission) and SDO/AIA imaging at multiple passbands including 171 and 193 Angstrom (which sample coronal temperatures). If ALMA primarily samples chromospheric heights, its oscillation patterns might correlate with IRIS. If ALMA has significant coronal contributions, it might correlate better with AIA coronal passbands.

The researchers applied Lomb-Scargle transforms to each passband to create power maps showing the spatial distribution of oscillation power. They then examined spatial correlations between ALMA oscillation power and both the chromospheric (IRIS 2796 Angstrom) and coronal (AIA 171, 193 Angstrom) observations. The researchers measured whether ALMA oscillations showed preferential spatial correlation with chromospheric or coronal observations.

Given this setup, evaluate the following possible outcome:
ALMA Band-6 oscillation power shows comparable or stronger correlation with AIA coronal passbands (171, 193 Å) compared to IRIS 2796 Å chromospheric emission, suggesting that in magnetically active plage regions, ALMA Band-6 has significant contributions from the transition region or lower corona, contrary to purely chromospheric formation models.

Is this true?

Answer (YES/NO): NO